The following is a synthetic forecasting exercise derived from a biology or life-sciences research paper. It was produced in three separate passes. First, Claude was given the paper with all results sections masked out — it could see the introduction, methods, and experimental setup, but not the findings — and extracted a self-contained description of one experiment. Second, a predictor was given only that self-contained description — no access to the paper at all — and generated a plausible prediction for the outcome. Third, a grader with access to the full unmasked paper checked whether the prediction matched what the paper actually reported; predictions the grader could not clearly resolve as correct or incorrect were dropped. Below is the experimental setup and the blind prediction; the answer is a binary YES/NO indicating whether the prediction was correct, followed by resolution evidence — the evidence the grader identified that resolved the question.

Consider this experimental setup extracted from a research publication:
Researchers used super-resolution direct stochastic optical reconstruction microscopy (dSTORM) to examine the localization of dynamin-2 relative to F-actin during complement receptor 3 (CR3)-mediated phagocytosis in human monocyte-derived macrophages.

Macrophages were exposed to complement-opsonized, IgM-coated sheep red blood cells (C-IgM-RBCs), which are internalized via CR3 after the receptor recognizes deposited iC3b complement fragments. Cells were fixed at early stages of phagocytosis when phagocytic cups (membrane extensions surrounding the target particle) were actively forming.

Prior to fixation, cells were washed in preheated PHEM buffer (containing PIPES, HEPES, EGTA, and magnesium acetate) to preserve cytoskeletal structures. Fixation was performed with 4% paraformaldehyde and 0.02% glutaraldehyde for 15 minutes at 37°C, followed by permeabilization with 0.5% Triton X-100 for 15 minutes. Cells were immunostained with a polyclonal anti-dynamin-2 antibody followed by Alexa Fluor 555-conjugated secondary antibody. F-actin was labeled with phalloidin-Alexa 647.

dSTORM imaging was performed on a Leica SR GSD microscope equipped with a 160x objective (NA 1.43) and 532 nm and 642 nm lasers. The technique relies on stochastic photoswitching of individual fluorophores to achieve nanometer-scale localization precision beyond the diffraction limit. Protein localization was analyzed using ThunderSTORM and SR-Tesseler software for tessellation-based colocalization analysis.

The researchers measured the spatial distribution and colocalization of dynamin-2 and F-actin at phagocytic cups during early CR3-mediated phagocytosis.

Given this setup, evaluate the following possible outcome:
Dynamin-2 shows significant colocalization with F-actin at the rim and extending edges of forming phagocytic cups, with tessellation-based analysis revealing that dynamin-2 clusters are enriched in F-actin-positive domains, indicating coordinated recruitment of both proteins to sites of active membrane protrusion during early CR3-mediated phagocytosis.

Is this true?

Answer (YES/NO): NO